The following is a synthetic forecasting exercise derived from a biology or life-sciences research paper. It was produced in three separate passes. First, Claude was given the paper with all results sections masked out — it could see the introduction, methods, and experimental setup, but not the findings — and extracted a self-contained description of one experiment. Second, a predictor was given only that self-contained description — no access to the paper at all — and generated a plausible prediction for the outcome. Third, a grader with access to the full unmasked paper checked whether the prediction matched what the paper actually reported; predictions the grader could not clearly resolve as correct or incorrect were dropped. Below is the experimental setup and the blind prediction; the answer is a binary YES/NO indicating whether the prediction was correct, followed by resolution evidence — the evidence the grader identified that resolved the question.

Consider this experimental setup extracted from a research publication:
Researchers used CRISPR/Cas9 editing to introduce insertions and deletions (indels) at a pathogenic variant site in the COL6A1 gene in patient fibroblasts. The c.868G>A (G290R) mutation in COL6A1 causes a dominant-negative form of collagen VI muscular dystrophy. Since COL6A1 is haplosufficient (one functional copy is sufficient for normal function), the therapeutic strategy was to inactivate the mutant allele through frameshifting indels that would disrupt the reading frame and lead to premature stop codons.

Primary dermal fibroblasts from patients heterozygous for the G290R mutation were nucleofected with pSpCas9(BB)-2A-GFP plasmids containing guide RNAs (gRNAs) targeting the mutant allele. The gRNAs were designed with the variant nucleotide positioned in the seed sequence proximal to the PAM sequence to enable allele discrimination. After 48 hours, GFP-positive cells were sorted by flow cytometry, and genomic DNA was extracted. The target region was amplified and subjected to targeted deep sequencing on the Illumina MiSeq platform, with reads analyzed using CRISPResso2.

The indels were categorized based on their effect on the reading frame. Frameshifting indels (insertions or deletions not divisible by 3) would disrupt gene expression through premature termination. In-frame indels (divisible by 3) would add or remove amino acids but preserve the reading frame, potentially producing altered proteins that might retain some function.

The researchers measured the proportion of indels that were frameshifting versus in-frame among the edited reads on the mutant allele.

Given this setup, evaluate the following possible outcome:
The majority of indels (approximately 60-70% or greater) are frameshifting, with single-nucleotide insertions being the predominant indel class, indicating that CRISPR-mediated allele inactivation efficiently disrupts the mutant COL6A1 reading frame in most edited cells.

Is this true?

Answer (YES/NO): NO